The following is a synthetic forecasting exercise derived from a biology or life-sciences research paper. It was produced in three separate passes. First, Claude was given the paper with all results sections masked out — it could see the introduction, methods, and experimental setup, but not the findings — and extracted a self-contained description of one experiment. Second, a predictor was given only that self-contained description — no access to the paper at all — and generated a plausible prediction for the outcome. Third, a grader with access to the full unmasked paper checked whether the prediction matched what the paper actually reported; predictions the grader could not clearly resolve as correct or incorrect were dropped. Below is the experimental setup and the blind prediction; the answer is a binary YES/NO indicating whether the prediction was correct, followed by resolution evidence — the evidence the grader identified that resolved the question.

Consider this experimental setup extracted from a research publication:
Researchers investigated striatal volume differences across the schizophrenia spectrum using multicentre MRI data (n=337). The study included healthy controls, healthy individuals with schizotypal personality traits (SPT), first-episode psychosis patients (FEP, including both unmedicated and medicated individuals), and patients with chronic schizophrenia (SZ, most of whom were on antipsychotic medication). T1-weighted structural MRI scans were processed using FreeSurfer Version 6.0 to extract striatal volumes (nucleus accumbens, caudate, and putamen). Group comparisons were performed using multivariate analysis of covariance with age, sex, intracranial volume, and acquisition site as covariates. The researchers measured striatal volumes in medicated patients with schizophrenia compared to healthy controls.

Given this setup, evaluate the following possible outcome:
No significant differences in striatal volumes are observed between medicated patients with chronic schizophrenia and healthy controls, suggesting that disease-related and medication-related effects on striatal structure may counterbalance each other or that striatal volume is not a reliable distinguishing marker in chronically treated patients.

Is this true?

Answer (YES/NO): NO